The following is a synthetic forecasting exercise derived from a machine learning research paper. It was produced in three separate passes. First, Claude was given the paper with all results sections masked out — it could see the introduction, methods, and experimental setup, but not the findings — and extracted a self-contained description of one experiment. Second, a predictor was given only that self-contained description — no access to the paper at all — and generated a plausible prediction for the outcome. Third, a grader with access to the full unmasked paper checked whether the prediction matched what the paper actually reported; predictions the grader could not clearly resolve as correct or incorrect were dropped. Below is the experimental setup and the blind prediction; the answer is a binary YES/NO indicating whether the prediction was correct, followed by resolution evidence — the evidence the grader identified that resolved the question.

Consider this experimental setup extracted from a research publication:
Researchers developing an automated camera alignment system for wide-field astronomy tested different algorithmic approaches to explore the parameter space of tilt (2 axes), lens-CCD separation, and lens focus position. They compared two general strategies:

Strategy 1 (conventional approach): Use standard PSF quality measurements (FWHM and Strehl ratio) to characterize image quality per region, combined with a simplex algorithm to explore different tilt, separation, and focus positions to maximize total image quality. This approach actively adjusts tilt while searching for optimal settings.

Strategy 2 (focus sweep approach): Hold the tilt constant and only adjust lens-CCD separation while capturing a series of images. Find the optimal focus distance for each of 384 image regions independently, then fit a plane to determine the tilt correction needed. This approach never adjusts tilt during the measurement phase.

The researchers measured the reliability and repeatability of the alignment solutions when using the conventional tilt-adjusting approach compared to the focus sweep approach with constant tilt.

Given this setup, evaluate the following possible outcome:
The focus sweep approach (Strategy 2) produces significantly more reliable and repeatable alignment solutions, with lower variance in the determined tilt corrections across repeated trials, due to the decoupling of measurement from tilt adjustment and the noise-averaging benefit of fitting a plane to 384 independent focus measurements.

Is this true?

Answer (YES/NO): YES